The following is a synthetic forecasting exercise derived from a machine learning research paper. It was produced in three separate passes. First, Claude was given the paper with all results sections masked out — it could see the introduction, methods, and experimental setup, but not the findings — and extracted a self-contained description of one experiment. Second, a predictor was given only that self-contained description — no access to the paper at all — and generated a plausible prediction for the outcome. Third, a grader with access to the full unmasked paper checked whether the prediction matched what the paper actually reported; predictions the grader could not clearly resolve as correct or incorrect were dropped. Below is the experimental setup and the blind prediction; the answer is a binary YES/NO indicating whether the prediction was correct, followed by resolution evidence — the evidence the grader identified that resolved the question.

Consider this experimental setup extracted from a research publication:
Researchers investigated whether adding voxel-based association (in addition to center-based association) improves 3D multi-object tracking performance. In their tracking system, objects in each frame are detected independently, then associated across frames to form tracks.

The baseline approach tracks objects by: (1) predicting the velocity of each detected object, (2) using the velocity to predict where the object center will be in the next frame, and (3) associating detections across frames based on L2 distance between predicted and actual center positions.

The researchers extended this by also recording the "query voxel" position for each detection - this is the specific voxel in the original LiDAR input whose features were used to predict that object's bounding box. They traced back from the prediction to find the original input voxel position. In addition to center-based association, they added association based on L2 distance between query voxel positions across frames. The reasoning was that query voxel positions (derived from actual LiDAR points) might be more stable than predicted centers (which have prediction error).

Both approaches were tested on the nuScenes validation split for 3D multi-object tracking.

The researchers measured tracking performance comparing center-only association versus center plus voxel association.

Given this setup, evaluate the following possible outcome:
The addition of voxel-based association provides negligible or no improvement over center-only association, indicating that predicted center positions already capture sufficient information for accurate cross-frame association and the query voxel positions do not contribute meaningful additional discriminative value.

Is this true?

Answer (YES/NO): NO